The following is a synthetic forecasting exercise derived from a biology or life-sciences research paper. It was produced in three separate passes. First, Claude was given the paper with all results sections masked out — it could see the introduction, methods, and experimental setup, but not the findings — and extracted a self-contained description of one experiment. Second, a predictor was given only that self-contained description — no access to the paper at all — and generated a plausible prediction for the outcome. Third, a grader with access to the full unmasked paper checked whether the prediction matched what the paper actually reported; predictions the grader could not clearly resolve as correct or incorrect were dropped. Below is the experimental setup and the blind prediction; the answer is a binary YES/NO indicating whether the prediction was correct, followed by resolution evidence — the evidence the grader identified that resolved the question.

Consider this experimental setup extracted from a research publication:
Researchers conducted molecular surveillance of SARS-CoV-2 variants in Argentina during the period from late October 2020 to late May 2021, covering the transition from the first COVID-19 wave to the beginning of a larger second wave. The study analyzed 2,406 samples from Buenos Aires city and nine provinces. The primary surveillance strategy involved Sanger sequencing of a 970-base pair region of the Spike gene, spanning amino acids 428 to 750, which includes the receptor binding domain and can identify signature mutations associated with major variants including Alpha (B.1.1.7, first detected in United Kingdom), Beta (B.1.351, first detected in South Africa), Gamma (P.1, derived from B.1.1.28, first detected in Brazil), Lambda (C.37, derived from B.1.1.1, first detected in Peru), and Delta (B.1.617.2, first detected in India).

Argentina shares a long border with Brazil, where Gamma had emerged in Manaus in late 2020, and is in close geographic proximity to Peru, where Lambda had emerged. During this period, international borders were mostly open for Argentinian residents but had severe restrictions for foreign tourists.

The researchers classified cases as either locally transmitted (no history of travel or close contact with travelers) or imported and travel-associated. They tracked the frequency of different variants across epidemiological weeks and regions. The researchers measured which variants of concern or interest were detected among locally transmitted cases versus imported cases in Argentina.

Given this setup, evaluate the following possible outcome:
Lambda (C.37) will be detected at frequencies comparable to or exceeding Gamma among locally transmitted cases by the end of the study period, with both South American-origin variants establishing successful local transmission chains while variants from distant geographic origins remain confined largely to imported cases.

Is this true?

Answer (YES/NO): NO